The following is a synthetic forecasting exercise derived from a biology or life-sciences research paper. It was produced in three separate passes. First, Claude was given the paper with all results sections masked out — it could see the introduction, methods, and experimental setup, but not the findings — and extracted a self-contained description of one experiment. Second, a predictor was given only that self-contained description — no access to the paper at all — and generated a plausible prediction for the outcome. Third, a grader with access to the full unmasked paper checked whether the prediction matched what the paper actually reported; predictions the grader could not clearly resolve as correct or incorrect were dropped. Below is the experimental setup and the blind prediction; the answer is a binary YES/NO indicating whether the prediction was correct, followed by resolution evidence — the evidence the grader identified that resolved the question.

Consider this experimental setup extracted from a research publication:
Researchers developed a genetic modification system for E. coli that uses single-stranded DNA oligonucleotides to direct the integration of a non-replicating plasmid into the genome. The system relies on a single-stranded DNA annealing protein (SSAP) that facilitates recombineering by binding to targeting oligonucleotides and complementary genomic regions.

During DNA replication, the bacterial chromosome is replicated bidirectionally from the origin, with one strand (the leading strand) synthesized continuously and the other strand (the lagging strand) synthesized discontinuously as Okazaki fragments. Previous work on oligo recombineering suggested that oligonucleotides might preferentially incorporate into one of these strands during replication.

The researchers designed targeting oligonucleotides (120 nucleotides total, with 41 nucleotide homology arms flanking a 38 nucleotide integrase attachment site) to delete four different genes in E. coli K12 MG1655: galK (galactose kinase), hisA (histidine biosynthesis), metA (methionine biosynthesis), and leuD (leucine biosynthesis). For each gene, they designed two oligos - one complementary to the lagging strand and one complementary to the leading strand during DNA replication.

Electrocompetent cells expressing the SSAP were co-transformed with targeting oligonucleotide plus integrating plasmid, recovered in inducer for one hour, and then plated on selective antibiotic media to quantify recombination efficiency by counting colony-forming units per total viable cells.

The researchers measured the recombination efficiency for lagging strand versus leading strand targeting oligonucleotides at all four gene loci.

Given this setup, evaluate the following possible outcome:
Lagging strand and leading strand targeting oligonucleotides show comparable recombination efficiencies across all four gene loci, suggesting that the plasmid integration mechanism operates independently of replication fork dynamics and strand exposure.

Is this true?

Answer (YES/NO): NO